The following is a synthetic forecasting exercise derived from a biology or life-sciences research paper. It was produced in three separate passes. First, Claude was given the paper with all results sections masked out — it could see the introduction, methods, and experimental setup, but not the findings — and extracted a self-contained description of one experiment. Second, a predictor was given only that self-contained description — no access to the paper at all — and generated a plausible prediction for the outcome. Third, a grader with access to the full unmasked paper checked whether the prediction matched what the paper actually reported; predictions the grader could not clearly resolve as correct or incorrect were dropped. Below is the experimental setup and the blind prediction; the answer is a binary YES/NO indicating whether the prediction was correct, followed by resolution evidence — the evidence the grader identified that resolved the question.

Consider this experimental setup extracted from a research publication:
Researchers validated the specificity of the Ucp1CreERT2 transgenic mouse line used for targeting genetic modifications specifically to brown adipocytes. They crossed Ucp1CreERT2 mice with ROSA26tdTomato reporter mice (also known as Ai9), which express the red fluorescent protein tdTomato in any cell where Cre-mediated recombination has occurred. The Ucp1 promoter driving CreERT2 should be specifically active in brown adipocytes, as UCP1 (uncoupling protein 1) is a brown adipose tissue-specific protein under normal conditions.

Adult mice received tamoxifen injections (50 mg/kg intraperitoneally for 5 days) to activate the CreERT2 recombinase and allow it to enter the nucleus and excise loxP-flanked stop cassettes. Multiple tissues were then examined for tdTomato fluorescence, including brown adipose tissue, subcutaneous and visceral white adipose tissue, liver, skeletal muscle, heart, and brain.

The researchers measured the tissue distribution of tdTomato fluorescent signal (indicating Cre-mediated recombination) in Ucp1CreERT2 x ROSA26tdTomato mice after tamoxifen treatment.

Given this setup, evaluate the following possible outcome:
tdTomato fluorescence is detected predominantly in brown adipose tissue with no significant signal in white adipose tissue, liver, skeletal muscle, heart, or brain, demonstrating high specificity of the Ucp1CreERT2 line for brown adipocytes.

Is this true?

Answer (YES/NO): NO